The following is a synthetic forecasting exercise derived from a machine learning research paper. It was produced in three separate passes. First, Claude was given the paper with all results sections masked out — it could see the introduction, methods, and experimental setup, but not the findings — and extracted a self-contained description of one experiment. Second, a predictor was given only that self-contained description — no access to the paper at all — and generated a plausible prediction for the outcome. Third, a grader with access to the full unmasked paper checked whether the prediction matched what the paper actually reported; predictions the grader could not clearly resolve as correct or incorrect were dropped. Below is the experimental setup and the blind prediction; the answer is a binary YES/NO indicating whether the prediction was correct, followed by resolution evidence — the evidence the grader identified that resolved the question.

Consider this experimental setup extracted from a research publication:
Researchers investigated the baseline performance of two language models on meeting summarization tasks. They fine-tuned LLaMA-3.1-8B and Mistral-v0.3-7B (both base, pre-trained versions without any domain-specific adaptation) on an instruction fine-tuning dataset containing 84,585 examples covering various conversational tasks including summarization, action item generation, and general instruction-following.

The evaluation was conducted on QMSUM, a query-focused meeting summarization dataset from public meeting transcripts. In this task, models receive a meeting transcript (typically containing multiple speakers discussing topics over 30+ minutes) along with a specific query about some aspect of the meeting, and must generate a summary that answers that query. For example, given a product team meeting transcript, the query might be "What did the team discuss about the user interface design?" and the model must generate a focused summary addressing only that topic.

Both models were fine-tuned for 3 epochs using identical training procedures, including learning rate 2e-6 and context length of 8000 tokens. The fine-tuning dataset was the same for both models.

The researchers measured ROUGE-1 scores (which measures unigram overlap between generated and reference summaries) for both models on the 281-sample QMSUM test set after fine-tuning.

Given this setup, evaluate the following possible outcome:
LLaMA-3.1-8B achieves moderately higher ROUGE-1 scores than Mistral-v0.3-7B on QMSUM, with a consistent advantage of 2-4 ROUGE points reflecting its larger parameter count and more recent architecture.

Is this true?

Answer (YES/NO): NO